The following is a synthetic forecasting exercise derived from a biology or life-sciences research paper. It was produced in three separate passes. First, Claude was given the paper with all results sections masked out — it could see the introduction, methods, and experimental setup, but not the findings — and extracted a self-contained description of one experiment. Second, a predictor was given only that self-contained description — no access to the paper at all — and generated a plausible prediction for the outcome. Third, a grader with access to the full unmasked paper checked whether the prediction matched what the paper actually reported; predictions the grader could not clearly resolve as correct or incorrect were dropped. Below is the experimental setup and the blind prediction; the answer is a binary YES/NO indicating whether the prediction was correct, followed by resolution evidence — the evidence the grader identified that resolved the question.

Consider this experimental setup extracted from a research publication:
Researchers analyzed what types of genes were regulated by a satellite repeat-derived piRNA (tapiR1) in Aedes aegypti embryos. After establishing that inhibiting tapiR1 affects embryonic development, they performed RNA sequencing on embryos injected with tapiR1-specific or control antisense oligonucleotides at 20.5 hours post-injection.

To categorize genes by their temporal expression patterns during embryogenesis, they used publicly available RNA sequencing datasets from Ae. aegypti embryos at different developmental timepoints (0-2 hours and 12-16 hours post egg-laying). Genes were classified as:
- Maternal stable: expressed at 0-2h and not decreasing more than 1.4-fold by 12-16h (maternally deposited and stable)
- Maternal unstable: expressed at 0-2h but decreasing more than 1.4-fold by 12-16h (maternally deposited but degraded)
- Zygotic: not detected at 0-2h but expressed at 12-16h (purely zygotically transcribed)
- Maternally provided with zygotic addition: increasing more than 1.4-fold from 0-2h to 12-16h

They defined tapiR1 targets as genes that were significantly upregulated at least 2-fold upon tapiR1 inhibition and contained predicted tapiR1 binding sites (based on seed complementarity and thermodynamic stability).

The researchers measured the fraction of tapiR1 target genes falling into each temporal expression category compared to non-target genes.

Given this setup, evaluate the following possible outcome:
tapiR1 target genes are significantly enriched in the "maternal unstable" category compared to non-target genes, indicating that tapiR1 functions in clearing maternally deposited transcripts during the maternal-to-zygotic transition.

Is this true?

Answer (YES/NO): YES